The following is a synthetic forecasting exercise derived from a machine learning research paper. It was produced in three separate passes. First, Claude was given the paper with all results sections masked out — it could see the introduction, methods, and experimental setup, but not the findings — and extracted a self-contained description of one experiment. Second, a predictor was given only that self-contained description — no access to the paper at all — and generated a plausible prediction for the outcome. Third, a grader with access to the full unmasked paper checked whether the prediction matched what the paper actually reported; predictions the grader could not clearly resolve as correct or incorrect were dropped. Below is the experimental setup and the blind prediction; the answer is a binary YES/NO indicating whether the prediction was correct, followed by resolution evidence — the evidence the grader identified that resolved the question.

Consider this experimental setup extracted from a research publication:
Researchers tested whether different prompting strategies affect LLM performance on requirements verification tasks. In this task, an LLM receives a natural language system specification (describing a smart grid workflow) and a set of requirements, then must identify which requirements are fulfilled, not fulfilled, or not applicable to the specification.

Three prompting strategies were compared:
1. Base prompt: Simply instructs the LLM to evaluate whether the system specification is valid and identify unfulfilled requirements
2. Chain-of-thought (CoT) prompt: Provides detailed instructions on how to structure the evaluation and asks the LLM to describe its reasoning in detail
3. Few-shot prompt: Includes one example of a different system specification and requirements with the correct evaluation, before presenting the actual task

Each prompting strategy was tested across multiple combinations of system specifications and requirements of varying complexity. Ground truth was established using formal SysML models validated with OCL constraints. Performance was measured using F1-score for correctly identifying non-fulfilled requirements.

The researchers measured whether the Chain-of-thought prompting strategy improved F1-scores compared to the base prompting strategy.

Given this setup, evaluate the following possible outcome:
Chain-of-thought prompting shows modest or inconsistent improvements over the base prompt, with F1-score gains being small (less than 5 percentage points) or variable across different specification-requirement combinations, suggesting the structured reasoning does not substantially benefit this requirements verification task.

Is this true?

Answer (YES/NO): NO